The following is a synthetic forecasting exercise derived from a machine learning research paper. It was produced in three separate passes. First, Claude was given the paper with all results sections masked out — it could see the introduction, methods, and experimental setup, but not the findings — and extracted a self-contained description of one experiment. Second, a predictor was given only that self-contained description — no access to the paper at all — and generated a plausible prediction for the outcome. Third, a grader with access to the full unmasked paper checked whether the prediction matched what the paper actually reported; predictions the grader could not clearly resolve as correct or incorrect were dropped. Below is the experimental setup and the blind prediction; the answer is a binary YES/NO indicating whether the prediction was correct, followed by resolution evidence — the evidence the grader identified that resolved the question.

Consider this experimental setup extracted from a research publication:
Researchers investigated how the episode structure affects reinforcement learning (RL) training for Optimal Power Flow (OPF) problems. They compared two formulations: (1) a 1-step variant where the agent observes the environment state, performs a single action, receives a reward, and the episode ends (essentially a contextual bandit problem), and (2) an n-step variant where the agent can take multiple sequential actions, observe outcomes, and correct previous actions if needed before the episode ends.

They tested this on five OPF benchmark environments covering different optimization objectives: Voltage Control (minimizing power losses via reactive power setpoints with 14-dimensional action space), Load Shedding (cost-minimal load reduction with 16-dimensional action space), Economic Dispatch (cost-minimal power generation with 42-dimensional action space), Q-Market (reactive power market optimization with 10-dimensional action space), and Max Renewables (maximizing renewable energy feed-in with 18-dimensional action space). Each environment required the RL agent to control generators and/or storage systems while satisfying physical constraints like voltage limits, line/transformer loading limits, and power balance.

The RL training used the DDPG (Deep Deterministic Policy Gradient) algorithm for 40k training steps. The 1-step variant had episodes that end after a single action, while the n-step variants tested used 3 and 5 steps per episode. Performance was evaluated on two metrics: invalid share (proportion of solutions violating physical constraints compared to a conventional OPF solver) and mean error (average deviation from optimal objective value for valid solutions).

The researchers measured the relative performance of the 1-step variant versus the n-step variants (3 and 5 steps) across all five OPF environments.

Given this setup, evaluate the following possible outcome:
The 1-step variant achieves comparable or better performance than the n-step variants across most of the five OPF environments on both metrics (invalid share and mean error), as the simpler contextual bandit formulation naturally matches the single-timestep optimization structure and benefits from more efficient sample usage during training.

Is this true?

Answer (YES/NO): YES